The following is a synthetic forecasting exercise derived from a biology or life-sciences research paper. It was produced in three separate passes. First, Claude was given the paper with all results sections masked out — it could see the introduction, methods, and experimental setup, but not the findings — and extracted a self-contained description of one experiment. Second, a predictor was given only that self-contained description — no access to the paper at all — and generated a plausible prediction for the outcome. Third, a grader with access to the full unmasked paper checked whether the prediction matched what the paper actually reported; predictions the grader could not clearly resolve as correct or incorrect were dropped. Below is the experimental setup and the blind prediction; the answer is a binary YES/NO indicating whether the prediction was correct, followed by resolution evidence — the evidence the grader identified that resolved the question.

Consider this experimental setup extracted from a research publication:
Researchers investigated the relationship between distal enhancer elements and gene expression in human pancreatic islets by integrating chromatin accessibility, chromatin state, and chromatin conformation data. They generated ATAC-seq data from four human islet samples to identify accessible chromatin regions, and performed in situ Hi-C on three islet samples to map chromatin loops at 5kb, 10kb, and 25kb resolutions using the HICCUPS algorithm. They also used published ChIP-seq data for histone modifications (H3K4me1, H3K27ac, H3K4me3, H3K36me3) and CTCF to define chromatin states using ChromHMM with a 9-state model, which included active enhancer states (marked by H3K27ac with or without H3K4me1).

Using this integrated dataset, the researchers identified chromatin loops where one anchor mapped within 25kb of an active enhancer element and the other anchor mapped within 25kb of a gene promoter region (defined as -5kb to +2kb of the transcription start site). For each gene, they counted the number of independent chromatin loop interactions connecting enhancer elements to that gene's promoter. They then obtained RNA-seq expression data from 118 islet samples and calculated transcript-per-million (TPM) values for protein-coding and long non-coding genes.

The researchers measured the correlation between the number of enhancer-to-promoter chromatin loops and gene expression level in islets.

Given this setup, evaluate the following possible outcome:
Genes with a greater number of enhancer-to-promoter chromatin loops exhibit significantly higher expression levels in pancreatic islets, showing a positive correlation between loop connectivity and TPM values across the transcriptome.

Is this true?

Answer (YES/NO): YES